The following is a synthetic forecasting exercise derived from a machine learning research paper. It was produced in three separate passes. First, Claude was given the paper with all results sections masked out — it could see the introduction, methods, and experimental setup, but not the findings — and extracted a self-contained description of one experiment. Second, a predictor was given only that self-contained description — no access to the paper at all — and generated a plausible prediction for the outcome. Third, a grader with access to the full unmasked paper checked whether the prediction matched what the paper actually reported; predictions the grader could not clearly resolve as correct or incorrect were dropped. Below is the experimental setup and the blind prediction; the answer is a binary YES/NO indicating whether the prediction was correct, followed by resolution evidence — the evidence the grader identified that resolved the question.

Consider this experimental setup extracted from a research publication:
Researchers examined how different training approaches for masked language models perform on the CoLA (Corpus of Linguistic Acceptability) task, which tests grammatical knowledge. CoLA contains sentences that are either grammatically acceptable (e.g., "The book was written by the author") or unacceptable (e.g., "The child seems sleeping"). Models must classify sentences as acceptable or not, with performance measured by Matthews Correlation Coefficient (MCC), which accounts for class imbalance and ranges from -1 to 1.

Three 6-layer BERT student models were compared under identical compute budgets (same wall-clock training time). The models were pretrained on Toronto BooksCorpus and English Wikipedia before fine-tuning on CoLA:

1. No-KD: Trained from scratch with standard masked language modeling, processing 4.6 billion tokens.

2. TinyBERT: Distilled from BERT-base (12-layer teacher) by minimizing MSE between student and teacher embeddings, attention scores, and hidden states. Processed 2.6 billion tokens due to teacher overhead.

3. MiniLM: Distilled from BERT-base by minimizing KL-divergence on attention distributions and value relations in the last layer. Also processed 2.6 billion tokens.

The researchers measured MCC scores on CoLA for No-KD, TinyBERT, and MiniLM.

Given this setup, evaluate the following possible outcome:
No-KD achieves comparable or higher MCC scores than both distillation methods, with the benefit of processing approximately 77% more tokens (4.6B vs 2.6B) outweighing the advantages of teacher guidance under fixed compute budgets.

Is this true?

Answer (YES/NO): YES